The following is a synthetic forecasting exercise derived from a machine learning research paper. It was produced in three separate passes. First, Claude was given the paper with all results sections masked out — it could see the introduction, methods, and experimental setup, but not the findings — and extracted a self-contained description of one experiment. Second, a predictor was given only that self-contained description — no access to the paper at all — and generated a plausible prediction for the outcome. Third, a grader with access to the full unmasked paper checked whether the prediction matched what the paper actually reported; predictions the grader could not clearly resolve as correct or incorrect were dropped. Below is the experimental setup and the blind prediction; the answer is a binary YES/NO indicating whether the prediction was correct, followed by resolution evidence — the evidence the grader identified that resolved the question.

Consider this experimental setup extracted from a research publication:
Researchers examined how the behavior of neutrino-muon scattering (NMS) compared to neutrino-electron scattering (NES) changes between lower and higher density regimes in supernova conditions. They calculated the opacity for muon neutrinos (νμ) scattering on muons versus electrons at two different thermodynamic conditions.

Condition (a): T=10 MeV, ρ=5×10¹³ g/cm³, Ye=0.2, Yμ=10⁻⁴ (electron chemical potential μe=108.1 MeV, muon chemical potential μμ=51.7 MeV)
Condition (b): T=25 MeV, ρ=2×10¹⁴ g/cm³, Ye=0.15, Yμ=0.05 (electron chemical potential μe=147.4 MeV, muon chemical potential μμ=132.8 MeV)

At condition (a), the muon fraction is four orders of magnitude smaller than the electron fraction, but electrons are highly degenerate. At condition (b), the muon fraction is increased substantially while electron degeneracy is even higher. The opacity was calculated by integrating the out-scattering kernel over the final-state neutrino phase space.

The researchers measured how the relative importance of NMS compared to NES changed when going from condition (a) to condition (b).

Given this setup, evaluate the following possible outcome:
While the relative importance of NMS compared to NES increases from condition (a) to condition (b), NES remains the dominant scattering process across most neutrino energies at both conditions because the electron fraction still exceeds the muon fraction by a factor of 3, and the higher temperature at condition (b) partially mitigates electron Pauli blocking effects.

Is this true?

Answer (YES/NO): NO